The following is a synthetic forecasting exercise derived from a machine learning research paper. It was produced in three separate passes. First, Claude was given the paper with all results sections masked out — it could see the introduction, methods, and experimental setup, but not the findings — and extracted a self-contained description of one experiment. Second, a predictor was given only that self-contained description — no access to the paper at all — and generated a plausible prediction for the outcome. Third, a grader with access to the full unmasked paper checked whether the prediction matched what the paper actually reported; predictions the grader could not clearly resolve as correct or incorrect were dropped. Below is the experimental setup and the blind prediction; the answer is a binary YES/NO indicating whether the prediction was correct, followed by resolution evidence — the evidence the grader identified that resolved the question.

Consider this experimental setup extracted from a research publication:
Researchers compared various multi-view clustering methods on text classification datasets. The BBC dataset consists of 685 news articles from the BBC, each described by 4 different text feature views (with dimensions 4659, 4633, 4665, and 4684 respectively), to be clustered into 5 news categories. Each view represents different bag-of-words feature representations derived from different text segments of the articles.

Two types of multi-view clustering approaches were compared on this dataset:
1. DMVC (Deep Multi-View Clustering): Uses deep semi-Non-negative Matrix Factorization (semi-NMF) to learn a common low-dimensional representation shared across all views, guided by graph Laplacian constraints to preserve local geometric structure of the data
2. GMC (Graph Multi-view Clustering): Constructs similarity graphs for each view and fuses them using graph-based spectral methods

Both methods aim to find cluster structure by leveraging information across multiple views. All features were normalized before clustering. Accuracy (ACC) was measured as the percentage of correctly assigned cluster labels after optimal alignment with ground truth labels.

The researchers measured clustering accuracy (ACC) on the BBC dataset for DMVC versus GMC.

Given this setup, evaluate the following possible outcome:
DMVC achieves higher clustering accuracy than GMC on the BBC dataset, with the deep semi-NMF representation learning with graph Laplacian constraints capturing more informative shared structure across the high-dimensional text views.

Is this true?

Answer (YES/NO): NO